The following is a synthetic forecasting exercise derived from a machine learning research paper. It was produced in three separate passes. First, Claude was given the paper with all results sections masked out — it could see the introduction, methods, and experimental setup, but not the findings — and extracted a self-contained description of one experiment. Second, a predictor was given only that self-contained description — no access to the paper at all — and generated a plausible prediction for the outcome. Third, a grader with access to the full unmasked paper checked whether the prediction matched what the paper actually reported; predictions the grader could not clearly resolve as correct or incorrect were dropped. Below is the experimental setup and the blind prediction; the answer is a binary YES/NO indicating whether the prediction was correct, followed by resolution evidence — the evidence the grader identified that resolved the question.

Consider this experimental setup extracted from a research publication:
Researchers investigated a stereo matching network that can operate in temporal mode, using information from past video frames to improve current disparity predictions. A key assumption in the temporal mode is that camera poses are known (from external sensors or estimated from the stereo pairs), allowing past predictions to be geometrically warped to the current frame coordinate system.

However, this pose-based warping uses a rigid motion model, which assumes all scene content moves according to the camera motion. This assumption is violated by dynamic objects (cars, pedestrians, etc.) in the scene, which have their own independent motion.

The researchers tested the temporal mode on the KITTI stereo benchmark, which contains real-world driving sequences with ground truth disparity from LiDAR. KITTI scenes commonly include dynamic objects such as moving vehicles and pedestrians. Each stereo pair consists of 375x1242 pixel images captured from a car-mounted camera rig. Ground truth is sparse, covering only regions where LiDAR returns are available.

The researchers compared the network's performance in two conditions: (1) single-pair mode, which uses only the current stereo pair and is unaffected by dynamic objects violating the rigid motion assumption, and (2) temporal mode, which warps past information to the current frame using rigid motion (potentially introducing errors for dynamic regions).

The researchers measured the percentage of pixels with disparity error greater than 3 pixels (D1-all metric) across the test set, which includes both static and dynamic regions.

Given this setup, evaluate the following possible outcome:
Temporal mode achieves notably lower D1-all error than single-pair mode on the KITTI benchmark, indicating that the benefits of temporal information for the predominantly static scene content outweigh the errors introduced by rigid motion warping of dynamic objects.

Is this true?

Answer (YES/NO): YES